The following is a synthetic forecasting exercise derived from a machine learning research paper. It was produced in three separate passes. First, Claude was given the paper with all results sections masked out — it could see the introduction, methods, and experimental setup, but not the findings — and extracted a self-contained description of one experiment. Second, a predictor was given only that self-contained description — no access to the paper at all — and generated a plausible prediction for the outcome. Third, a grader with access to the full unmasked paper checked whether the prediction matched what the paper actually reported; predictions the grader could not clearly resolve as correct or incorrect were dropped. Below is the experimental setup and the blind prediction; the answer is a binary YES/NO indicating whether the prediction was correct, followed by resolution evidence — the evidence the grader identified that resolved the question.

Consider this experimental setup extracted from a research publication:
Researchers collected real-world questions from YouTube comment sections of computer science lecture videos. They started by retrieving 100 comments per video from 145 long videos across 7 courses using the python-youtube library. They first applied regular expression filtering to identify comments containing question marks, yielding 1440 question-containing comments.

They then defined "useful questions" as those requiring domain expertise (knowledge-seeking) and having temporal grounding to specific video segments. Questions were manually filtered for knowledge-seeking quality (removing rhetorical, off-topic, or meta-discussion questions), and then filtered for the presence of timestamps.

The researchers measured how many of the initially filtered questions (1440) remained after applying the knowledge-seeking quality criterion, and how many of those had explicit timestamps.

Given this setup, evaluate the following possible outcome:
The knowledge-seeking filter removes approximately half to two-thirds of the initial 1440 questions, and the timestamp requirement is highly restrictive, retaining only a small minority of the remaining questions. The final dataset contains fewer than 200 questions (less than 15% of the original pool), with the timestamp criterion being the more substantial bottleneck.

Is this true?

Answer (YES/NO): NO